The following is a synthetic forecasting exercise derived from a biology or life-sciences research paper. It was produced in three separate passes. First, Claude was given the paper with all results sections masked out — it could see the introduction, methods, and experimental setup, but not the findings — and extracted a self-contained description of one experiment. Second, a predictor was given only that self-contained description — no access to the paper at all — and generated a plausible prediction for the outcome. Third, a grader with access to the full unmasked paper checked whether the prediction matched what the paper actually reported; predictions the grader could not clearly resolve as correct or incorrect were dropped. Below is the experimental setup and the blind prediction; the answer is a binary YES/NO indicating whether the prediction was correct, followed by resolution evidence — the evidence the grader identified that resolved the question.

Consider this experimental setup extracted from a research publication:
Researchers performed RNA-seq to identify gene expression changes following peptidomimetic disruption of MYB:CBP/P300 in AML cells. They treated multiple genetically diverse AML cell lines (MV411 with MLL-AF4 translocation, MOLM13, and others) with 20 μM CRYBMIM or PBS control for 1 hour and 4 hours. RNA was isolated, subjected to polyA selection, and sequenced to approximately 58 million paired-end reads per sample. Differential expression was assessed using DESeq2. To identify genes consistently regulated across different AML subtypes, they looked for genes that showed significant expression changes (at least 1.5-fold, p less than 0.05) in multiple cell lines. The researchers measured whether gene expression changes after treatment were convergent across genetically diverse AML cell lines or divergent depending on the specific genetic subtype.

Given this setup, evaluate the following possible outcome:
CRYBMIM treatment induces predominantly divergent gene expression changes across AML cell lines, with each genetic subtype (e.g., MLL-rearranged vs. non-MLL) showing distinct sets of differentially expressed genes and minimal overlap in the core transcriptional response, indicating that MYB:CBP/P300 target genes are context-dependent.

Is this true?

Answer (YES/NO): NO